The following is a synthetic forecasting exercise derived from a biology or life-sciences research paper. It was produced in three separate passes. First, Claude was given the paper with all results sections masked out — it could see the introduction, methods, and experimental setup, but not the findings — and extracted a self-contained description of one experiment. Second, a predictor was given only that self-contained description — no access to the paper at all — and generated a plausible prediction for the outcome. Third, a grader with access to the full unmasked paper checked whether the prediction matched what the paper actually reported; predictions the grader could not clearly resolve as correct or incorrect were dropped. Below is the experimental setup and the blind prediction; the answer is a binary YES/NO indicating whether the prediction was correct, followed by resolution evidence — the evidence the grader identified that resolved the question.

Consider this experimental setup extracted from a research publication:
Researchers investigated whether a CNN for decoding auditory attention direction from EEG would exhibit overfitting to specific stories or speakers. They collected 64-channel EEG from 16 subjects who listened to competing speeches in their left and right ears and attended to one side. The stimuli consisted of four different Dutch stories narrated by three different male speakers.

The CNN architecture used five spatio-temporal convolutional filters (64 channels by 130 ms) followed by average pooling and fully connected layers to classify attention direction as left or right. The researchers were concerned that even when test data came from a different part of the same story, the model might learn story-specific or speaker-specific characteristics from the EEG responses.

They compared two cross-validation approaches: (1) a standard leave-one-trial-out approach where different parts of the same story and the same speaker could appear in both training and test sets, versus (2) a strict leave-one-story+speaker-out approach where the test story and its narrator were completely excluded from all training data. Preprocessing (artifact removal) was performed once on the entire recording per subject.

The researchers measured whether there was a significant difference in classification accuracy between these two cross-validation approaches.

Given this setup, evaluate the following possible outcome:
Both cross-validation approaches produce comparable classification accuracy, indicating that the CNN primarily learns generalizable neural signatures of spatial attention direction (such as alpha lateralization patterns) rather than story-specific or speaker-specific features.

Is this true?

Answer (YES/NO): YES